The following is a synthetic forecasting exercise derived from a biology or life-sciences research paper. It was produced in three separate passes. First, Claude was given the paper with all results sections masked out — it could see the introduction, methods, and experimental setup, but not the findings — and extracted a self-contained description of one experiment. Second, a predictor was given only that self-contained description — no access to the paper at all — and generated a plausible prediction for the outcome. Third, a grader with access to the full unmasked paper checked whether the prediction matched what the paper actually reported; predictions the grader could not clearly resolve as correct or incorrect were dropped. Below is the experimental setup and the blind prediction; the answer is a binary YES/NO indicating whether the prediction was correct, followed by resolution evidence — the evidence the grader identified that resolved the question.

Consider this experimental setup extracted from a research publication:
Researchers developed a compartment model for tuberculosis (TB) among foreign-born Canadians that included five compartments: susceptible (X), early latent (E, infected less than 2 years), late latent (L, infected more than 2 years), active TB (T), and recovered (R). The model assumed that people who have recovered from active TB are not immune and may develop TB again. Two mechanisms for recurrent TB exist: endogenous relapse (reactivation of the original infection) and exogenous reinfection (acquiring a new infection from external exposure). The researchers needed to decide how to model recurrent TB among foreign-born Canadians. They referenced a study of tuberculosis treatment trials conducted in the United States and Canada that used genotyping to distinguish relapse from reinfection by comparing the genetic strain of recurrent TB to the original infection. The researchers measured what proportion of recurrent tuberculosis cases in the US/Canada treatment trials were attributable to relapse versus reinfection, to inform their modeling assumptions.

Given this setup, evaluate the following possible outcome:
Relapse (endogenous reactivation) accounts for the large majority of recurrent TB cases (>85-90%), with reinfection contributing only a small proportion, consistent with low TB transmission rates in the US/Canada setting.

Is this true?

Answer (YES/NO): YES